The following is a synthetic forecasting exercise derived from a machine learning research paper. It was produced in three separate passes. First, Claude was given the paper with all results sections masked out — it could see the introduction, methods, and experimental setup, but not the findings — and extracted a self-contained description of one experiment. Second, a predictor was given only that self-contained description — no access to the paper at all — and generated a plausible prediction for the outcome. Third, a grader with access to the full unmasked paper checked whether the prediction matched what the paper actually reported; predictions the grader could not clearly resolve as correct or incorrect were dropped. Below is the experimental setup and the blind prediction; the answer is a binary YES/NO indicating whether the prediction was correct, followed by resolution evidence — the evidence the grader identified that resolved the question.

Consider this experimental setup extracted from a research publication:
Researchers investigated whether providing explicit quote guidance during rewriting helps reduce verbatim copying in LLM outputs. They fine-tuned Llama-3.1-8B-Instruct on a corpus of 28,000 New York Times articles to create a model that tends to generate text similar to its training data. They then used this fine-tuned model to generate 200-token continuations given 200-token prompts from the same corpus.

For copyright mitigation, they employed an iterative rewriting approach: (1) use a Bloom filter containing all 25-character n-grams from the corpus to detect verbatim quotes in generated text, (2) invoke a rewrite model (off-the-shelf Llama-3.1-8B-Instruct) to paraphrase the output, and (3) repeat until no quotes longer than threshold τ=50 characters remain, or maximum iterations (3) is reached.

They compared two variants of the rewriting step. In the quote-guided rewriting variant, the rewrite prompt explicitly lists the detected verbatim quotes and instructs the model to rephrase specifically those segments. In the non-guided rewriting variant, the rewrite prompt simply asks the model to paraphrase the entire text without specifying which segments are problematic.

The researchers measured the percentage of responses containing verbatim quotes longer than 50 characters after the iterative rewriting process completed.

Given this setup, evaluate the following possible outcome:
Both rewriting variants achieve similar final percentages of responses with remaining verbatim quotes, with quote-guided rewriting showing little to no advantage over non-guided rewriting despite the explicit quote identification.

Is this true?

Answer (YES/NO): NO